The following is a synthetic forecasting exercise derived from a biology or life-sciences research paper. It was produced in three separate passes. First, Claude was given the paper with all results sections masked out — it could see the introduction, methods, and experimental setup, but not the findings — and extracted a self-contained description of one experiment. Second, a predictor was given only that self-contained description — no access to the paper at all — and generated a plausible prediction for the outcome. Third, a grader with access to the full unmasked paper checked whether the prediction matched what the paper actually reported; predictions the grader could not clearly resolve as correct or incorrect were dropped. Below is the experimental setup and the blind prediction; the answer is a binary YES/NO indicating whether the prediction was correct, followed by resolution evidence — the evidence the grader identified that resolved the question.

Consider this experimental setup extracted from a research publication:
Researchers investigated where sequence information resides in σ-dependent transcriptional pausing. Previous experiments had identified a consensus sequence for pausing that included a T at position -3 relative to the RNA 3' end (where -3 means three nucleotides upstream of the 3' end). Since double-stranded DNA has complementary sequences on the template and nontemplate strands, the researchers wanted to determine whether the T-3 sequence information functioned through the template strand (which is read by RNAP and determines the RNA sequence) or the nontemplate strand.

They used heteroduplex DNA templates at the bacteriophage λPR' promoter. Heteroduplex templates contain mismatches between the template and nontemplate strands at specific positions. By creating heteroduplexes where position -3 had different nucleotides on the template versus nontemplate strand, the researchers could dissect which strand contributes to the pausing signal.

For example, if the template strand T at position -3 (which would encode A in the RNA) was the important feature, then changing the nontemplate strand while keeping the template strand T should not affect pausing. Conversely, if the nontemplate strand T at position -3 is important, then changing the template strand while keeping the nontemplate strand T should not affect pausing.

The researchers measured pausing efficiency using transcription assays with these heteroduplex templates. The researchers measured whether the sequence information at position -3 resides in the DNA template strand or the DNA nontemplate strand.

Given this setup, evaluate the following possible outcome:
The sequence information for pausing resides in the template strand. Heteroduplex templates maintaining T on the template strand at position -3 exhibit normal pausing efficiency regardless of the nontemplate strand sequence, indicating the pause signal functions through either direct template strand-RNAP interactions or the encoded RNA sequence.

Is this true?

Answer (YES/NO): NO